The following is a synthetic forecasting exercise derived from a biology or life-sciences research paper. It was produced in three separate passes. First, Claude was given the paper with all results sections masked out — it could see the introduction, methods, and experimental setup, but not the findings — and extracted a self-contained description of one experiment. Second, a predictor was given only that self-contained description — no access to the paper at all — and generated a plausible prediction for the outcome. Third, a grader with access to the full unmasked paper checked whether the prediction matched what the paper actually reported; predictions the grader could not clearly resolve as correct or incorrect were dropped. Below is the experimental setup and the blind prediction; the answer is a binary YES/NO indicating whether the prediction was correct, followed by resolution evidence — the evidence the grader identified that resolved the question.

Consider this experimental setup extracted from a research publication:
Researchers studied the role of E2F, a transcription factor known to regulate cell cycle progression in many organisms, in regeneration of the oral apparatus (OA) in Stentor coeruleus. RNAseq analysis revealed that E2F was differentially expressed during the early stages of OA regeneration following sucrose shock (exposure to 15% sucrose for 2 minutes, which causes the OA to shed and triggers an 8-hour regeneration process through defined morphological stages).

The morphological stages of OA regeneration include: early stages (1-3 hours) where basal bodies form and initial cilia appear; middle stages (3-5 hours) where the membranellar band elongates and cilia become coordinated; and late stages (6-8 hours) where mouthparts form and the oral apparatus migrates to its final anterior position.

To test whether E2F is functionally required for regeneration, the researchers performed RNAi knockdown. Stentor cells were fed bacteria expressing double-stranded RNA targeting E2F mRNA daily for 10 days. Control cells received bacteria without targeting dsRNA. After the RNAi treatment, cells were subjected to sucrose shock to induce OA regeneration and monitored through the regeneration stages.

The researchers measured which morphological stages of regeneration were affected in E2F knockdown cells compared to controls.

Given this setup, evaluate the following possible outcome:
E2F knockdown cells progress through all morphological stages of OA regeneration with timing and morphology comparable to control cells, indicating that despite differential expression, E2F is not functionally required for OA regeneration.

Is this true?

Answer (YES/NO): NO